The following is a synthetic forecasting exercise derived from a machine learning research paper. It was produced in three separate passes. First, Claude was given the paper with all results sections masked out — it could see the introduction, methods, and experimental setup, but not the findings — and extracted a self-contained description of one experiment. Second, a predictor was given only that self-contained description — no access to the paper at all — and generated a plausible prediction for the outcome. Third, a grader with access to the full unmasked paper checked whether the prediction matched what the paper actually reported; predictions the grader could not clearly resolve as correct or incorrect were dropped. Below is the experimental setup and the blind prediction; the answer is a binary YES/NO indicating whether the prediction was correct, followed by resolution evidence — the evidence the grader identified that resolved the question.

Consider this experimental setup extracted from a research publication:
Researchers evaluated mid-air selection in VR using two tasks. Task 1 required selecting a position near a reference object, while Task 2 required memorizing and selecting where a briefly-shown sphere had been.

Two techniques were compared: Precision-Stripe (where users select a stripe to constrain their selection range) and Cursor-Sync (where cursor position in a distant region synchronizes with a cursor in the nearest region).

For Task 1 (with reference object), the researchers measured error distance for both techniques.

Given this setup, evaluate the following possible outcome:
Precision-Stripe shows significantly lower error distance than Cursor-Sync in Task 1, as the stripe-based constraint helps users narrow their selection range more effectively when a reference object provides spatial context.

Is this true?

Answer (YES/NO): YES